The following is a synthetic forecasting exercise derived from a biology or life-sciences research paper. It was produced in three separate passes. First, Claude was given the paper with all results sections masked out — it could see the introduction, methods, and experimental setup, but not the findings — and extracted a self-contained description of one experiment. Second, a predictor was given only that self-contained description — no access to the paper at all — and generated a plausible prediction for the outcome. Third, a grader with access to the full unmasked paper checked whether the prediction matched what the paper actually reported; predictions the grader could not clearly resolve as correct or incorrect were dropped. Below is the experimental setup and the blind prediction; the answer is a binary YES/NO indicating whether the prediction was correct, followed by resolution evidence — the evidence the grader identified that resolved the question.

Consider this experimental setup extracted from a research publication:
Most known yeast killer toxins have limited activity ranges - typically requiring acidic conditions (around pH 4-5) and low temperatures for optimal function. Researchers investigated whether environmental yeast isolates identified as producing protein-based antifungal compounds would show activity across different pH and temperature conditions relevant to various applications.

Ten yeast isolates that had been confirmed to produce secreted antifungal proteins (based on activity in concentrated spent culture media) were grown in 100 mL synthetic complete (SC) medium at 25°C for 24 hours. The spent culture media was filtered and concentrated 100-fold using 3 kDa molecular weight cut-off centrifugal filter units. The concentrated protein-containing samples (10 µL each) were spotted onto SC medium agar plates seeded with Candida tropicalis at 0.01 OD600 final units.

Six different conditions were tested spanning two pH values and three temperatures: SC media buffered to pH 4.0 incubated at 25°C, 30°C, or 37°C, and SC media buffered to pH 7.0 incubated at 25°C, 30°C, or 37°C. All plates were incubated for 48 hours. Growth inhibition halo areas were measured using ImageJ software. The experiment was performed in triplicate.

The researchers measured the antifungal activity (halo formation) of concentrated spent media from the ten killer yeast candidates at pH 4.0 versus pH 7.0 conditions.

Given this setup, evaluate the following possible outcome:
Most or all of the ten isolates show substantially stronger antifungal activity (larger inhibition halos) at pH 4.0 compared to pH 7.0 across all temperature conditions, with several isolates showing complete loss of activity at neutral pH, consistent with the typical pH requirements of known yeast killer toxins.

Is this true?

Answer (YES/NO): YES